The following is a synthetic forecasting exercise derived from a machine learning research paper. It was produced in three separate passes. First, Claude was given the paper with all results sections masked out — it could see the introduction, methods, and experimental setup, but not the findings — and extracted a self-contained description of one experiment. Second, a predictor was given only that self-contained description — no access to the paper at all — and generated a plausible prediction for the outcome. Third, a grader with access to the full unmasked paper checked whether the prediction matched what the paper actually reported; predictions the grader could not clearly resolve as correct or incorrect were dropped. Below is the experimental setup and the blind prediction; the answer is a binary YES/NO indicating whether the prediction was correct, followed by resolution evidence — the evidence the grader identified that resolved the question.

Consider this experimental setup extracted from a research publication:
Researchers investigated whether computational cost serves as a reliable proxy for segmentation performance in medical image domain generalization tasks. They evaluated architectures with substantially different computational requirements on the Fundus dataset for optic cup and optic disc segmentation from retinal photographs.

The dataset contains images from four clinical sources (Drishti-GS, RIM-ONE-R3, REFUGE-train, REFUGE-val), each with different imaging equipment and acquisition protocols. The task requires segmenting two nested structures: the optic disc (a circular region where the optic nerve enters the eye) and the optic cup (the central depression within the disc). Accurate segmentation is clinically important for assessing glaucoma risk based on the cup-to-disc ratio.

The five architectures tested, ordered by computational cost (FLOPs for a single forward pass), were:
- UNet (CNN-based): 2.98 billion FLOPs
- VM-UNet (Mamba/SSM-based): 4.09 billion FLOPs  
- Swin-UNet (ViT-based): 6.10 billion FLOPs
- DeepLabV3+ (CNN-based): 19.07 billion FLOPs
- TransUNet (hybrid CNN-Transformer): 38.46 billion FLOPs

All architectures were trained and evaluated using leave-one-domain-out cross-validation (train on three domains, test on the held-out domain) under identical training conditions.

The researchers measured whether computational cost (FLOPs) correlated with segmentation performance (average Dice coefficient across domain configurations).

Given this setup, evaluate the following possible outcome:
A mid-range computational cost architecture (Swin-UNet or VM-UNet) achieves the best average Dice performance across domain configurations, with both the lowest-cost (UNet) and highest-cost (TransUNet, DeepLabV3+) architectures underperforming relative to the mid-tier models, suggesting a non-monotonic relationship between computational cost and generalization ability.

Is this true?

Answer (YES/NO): NO